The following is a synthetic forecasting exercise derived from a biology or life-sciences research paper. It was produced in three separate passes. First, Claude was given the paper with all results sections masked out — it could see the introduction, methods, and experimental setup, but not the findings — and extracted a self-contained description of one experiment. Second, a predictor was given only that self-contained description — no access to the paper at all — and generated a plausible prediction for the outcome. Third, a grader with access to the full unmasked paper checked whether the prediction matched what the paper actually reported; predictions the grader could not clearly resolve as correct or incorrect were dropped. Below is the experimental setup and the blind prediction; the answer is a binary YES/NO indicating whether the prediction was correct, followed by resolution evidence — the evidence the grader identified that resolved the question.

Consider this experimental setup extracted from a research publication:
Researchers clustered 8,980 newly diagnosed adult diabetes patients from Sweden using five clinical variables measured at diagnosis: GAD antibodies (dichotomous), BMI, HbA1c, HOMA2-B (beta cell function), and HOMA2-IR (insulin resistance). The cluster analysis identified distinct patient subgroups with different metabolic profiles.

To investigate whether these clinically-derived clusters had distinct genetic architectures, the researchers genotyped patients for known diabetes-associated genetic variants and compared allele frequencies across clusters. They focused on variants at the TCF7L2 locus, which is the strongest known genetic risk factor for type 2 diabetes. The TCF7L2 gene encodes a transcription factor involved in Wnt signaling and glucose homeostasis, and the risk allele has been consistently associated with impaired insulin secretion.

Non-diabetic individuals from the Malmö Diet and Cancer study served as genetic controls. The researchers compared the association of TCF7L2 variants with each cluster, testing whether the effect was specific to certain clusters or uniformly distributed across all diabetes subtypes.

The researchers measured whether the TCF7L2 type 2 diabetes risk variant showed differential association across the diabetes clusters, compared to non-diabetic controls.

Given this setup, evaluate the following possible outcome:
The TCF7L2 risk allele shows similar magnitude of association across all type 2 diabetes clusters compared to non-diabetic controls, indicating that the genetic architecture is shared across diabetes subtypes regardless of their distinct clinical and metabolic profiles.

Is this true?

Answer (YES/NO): NO